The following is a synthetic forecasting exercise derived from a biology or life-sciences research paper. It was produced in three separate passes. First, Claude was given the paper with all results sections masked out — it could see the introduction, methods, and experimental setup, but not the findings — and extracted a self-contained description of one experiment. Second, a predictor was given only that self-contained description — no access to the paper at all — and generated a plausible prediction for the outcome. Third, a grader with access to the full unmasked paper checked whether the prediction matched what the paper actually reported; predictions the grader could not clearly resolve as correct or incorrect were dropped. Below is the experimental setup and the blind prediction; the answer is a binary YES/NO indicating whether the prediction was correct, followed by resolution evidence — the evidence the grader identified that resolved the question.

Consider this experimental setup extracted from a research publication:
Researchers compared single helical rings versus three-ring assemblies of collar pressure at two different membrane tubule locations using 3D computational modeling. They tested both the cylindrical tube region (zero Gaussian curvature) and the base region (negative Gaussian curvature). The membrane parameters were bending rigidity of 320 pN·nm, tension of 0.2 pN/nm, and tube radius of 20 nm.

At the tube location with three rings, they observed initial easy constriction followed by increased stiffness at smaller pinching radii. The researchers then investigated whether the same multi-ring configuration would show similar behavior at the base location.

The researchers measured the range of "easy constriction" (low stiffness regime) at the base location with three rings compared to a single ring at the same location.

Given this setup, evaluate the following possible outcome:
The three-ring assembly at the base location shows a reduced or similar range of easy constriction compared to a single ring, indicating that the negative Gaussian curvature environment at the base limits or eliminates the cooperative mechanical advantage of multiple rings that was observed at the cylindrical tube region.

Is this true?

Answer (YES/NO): YES